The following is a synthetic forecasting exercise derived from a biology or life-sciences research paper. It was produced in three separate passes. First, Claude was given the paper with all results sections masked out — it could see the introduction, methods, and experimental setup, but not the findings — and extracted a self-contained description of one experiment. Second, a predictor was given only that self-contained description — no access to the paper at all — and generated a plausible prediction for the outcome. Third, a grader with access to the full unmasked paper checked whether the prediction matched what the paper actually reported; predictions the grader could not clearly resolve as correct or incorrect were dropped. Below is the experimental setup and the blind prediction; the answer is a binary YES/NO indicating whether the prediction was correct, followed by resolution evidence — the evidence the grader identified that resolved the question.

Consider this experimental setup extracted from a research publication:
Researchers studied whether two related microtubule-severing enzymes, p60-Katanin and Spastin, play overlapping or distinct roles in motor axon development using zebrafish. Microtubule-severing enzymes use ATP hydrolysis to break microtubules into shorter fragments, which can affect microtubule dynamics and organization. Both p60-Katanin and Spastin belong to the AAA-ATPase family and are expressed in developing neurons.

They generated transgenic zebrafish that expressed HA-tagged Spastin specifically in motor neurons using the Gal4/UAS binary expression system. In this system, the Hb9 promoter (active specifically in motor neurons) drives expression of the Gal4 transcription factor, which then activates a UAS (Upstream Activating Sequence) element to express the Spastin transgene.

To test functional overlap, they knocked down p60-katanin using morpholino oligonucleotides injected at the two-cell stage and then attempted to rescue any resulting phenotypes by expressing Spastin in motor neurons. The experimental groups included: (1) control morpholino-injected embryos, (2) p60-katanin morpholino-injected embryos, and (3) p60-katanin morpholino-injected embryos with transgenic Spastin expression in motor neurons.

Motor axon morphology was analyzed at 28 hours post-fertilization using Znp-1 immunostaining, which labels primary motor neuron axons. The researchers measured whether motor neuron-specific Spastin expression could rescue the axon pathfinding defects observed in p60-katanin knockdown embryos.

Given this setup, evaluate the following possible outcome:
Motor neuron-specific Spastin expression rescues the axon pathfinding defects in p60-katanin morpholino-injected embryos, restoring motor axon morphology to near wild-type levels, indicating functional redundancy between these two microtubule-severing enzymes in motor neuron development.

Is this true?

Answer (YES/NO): NO